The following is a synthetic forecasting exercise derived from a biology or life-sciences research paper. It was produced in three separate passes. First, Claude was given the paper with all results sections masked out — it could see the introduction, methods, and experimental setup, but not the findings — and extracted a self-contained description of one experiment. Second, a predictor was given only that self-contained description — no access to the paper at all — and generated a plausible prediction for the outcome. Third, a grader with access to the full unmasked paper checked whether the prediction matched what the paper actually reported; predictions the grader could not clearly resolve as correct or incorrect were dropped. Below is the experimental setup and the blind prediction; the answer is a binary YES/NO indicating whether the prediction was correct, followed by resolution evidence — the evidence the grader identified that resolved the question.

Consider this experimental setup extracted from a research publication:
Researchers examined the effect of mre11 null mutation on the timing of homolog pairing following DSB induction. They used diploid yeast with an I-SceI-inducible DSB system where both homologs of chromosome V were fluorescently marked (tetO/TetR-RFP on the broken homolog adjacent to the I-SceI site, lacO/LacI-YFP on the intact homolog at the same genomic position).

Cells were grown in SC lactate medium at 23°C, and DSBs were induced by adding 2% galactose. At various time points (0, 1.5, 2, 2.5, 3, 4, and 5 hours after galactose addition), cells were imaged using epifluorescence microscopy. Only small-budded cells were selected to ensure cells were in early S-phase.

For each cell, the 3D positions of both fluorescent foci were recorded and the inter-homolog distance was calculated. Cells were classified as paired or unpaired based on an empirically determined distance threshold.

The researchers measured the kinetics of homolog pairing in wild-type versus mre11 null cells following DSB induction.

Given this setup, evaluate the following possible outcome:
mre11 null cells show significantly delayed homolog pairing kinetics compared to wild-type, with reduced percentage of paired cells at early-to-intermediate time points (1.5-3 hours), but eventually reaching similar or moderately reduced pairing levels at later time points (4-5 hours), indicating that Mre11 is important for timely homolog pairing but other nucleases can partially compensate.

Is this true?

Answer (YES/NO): YES